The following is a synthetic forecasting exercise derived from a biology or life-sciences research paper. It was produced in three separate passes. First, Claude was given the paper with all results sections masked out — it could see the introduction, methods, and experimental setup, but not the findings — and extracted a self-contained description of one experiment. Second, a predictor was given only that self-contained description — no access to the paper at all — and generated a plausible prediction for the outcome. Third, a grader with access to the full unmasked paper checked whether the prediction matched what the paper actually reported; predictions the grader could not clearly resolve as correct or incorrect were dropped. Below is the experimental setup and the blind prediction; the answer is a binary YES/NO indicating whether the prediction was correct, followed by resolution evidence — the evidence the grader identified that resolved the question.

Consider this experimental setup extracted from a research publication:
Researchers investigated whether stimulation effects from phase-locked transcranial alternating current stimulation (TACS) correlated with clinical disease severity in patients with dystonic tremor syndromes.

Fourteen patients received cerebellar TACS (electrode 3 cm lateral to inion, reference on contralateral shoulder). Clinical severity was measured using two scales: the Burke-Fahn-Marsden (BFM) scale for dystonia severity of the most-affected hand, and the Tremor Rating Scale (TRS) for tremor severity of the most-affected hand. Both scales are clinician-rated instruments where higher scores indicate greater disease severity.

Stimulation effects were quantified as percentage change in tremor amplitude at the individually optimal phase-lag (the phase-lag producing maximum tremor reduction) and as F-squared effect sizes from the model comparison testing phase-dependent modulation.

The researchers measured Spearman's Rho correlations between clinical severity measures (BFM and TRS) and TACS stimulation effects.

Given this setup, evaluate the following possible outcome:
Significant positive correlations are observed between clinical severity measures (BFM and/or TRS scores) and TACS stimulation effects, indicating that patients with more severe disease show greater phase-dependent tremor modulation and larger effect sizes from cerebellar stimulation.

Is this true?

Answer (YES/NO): NO